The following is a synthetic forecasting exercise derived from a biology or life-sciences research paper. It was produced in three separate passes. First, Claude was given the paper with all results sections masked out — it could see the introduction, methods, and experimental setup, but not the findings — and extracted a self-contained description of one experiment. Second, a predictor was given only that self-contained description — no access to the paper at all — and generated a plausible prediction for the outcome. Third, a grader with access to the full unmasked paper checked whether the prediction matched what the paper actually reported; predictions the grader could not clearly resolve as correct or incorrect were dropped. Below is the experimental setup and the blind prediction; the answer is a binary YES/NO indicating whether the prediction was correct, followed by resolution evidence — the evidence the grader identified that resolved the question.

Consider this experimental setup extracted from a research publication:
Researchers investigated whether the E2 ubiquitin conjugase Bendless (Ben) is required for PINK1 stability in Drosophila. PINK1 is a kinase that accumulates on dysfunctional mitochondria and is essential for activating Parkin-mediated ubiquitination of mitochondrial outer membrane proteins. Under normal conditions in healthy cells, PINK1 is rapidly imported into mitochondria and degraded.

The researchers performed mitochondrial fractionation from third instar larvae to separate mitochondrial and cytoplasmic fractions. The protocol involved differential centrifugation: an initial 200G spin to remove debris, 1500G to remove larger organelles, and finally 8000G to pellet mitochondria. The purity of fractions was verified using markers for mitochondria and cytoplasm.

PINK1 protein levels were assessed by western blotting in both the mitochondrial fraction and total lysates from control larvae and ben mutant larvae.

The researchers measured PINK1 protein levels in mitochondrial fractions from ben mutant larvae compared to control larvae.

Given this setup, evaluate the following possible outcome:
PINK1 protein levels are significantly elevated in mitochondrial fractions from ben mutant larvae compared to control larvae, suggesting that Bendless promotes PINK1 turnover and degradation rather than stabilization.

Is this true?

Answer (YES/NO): NO